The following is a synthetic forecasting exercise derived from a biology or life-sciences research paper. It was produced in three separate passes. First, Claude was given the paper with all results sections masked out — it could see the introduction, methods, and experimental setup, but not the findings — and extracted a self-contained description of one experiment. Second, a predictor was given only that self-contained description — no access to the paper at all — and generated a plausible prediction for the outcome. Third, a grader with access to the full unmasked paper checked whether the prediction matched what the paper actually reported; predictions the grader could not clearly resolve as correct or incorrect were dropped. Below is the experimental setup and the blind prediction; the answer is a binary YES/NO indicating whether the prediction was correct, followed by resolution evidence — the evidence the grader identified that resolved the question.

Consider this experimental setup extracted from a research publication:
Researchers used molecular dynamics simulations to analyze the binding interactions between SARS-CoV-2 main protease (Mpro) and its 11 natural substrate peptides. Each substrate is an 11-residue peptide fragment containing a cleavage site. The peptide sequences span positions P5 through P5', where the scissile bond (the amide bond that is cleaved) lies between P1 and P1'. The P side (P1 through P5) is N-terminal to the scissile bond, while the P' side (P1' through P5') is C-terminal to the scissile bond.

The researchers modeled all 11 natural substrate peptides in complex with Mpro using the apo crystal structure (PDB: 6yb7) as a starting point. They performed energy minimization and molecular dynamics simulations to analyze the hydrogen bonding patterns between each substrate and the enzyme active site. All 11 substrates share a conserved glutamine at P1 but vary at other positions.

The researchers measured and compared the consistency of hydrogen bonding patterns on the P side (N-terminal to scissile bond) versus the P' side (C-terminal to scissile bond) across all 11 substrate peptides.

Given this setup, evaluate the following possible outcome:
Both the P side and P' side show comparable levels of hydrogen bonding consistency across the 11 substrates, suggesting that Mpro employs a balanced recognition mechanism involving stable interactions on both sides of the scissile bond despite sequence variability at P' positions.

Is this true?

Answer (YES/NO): NO